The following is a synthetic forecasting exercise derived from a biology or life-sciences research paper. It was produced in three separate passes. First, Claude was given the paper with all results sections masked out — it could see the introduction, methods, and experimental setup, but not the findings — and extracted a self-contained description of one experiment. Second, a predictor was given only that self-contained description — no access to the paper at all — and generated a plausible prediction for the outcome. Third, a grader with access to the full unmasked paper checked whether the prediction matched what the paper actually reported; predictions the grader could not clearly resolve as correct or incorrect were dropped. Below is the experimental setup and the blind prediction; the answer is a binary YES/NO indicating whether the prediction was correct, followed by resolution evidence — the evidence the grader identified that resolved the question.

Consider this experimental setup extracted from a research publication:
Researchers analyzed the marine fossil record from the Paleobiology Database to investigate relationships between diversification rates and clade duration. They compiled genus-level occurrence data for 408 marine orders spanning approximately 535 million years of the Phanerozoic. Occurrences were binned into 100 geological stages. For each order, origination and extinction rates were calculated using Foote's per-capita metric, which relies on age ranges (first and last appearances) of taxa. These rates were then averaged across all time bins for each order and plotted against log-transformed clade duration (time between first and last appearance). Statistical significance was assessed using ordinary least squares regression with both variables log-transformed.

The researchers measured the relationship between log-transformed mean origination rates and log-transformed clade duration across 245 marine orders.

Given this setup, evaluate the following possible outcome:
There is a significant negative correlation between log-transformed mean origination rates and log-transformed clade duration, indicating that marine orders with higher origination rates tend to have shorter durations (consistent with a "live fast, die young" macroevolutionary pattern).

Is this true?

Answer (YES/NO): YES